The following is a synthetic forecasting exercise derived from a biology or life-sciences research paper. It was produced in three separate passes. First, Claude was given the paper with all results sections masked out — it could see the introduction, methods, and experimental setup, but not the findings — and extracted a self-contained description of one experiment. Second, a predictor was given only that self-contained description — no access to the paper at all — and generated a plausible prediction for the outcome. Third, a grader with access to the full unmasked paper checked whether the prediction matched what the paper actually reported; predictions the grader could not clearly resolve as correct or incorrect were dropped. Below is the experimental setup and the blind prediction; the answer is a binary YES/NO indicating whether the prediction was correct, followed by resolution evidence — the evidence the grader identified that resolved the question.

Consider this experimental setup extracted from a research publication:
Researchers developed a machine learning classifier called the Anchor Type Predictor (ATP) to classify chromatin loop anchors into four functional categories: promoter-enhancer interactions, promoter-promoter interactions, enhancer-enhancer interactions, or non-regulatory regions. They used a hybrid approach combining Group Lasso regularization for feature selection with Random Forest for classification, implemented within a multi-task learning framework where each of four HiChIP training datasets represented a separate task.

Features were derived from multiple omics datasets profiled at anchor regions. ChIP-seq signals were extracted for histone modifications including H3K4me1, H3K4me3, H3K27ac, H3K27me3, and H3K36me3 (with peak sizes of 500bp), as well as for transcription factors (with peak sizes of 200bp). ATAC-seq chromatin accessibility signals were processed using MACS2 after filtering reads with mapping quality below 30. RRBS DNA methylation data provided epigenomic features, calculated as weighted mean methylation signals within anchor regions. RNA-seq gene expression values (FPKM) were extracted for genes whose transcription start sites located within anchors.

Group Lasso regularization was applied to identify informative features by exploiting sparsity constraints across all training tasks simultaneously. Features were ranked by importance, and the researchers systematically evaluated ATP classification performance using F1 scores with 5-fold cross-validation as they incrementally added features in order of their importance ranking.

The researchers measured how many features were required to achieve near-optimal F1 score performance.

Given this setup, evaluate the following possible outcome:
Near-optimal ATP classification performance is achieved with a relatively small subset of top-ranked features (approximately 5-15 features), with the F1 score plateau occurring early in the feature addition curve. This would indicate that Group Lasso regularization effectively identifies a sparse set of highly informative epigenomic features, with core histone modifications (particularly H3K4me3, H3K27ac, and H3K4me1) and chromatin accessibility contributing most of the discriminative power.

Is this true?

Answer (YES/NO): NO